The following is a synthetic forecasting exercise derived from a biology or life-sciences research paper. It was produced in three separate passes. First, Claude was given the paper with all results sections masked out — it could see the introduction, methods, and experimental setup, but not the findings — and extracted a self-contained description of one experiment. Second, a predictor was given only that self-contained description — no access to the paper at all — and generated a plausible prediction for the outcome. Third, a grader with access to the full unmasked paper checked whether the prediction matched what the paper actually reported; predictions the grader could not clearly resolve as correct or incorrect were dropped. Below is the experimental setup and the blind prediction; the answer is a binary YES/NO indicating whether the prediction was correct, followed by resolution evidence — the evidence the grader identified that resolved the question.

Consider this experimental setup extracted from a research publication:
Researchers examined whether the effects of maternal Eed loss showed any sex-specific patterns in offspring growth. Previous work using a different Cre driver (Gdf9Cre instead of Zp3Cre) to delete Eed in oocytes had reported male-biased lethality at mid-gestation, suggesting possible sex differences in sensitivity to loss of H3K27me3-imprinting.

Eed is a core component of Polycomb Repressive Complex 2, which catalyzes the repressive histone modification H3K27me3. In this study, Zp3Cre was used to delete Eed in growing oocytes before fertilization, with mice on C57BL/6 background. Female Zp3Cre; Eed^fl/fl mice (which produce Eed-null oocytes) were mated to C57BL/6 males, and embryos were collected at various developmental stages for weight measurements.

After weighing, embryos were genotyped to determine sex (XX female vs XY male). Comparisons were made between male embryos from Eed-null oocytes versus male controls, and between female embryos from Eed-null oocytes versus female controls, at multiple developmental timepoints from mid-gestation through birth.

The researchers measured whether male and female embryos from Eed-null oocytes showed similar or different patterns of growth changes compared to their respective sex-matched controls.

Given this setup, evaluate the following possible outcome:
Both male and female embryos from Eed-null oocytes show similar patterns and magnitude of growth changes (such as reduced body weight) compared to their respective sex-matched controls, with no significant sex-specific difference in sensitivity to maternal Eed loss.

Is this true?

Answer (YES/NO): NO